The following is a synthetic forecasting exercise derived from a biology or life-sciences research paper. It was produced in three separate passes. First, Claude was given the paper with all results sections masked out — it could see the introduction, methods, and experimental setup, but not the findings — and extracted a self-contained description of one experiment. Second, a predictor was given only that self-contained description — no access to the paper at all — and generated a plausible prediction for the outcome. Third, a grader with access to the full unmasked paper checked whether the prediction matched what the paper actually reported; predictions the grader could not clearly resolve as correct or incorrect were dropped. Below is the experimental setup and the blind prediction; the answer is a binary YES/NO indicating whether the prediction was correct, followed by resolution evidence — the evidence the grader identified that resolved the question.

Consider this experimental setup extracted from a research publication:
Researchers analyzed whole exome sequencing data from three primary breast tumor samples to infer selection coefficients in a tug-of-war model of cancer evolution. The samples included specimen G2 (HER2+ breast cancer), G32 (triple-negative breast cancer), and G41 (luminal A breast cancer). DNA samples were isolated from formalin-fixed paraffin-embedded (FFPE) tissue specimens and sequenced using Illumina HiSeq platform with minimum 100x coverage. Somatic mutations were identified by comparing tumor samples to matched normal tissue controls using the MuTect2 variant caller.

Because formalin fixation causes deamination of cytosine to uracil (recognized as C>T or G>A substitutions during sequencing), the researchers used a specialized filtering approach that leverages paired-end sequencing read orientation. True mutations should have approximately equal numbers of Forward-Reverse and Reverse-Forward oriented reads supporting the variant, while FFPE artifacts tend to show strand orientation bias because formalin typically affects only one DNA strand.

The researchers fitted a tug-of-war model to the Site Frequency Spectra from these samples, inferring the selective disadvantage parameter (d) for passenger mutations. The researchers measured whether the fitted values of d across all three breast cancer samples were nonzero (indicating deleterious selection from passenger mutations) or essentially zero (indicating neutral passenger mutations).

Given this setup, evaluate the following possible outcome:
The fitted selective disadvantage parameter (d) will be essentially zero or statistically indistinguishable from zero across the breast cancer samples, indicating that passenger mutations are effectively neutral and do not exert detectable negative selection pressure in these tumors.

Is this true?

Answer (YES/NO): NO